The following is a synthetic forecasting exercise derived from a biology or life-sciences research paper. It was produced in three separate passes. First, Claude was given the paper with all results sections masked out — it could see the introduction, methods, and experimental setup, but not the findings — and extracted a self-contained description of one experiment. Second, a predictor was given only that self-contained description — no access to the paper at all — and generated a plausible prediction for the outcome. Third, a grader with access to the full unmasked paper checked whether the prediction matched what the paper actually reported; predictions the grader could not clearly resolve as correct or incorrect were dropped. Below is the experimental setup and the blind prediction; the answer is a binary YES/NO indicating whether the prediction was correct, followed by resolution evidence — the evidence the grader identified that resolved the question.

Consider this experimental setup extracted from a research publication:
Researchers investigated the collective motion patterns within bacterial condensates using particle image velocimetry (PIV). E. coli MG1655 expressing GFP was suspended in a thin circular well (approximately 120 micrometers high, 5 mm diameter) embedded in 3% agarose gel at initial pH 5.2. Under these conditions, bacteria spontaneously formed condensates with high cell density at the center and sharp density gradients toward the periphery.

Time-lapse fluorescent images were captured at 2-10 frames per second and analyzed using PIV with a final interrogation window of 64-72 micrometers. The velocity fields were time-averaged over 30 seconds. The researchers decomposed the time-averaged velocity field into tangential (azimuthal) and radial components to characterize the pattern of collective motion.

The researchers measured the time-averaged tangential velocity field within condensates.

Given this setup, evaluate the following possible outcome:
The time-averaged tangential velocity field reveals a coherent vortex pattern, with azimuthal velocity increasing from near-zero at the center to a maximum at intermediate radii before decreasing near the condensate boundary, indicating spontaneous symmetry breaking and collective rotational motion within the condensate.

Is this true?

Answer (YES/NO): YES